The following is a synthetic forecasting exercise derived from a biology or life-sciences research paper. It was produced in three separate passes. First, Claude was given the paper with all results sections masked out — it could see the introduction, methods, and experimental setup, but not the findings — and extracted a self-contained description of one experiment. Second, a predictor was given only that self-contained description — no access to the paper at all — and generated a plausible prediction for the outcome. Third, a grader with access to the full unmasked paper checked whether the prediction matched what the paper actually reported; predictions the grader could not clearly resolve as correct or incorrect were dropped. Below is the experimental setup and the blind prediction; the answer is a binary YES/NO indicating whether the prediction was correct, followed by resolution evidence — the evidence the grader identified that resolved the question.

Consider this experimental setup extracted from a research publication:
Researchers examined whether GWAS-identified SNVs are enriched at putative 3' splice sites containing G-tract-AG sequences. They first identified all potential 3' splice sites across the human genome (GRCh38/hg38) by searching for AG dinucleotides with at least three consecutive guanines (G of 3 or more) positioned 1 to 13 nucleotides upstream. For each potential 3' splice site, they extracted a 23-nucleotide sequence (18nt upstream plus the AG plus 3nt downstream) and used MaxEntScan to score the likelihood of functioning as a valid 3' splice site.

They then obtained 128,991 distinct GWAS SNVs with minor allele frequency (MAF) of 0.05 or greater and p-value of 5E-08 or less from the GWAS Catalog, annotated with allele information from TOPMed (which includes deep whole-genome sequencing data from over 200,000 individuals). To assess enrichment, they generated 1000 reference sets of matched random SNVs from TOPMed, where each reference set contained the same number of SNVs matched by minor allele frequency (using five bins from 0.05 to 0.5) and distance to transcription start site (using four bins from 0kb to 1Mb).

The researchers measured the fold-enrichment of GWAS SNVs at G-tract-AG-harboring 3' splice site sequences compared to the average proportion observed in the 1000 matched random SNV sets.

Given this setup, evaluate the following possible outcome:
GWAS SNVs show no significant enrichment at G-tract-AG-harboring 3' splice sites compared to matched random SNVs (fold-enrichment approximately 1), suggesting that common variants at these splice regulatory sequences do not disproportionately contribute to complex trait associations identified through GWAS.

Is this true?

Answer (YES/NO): NO